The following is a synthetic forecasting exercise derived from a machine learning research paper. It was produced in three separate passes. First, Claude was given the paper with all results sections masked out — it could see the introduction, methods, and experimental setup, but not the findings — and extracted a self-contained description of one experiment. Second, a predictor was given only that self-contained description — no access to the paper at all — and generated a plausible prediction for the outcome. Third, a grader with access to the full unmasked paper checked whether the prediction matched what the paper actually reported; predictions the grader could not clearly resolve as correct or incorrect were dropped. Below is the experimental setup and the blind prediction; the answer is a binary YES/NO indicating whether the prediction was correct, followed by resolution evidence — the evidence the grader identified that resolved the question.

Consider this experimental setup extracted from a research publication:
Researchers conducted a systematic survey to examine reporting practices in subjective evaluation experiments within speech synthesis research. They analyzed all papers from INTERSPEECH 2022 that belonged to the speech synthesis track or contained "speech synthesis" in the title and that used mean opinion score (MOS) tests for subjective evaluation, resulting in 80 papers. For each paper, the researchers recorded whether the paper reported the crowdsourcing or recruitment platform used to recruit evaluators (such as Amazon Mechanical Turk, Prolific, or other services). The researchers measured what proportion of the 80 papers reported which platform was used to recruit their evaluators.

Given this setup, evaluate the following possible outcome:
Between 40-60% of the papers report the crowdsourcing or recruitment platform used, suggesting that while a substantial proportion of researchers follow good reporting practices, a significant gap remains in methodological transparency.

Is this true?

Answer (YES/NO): NO